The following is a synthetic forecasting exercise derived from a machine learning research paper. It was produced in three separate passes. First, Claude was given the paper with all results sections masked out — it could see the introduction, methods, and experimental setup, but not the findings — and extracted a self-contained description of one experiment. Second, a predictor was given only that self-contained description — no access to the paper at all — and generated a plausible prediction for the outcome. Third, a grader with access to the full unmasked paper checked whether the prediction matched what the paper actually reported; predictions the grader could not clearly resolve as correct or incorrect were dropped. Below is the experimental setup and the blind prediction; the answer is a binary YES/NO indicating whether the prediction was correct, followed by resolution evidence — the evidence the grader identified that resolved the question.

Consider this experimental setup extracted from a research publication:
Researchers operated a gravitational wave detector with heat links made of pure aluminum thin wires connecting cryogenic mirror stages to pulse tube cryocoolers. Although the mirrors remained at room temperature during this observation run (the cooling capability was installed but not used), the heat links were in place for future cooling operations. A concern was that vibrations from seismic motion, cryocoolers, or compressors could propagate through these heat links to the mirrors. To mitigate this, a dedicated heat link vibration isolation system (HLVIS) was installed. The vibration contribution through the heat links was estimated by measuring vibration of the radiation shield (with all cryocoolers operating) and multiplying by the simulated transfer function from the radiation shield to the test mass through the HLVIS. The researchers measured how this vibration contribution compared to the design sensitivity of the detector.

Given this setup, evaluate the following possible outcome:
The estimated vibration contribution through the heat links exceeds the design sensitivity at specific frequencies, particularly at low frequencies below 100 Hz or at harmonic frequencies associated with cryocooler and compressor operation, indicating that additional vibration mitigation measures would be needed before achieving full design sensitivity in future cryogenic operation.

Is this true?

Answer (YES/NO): NO